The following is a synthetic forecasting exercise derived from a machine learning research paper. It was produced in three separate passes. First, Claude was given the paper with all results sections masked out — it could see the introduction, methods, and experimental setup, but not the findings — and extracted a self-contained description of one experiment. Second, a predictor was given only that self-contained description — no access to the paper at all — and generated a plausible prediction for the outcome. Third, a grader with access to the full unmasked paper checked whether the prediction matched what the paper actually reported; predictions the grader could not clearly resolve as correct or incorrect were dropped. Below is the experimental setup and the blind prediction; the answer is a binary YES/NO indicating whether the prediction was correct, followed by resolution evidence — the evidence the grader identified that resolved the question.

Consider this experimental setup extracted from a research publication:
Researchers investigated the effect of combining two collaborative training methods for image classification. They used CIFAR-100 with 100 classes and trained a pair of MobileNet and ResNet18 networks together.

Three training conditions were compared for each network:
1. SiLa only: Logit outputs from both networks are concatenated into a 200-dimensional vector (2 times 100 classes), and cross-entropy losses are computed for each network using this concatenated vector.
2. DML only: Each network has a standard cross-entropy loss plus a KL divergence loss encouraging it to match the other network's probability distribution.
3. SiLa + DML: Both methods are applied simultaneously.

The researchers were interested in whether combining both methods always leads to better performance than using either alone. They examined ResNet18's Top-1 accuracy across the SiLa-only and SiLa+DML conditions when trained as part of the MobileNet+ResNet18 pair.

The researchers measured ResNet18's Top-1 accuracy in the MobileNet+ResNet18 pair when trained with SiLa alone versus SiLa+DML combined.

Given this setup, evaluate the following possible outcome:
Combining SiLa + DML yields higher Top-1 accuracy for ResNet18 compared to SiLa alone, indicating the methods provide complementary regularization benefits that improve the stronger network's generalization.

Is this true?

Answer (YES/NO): NO